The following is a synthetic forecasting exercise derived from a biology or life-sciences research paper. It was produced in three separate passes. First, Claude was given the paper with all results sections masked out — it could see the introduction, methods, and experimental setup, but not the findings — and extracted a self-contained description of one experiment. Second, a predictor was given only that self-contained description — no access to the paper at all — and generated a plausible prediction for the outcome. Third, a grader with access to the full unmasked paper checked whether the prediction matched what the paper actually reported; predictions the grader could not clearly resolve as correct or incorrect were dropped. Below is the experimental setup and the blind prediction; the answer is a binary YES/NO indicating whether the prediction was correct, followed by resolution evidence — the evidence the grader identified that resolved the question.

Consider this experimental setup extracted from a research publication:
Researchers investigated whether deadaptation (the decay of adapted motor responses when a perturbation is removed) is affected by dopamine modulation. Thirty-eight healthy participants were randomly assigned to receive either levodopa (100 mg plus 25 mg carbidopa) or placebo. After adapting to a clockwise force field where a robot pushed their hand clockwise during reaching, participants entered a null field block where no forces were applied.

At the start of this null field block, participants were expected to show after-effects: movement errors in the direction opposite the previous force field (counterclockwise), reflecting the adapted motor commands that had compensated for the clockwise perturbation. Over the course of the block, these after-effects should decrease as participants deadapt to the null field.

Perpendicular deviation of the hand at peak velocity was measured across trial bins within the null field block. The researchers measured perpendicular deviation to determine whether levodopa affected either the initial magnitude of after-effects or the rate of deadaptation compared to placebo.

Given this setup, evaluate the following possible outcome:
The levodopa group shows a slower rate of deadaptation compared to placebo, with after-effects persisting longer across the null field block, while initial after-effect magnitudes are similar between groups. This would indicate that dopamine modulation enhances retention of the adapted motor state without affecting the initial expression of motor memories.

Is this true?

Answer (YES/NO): NO